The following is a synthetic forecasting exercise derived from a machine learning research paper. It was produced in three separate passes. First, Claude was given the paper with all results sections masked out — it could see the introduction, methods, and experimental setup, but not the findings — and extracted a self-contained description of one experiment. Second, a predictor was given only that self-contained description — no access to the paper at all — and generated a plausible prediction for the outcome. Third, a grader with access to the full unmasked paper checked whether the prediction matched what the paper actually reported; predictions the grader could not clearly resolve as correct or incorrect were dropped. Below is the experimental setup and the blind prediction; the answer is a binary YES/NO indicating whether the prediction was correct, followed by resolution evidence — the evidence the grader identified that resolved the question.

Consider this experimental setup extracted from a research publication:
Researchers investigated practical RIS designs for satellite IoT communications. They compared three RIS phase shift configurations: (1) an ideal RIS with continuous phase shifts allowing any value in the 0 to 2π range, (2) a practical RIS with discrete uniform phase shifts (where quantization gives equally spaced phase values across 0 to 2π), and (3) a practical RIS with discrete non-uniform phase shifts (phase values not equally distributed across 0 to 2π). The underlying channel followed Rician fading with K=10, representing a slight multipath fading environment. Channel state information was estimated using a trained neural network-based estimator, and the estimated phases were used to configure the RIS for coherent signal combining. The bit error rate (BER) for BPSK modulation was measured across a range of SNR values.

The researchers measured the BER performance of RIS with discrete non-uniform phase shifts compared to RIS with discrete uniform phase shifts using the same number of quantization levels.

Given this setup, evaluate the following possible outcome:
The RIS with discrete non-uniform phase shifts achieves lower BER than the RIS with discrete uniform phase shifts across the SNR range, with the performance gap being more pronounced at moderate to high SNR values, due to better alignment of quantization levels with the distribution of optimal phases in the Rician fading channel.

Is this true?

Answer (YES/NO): NO